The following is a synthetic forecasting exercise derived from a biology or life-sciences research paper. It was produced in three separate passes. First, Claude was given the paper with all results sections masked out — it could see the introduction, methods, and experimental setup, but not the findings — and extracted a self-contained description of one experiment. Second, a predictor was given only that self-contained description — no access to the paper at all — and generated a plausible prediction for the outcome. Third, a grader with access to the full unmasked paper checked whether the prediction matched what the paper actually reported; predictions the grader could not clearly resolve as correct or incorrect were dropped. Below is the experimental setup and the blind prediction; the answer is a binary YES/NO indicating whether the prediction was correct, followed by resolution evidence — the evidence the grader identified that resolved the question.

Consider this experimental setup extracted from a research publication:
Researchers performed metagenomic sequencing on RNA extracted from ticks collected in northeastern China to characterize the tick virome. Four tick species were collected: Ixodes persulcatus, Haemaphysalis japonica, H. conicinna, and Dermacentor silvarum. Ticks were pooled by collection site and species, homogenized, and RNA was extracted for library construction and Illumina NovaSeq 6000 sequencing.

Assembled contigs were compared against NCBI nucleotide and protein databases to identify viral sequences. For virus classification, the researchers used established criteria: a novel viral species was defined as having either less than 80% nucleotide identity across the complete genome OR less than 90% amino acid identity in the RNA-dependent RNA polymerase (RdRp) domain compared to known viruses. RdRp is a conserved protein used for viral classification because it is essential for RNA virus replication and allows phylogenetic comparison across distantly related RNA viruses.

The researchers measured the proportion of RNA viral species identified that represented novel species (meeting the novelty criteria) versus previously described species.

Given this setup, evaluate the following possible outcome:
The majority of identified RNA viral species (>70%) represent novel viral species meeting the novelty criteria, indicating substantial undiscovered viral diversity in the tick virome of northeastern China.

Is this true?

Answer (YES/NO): NO